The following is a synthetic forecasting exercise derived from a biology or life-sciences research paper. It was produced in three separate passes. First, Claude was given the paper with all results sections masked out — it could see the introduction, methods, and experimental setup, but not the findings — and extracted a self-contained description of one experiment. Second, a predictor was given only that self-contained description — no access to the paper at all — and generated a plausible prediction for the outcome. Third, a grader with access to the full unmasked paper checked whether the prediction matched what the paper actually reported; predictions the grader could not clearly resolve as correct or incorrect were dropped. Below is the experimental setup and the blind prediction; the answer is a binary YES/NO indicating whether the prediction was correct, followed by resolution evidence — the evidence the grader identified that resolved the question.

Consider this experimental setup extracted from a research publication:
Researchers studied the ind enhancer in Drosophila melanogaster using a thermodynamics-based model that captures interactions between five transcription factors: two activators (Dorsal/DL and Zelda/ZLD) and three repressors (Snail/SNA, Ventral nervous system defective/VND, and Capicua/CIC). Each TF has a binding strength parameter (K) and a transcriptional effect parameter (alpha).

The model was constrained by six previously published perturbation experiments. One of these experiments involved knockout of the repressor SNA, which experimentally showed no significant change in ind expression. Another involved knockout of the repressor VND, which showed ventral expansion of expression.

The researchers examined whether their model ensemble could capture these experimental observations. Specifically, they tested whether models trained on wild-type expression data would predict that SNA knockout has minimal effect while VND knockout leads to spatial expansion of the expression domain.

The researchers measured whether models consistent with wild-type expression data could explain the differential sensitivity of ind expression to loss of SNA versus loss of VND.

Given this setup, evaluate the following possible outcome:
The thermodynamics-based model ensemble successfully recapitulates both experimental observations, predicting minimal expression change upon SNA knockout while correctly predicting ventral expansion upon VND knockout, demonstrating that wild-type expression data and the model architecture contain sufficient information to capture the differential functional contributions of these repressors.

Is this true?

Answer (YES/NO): YES